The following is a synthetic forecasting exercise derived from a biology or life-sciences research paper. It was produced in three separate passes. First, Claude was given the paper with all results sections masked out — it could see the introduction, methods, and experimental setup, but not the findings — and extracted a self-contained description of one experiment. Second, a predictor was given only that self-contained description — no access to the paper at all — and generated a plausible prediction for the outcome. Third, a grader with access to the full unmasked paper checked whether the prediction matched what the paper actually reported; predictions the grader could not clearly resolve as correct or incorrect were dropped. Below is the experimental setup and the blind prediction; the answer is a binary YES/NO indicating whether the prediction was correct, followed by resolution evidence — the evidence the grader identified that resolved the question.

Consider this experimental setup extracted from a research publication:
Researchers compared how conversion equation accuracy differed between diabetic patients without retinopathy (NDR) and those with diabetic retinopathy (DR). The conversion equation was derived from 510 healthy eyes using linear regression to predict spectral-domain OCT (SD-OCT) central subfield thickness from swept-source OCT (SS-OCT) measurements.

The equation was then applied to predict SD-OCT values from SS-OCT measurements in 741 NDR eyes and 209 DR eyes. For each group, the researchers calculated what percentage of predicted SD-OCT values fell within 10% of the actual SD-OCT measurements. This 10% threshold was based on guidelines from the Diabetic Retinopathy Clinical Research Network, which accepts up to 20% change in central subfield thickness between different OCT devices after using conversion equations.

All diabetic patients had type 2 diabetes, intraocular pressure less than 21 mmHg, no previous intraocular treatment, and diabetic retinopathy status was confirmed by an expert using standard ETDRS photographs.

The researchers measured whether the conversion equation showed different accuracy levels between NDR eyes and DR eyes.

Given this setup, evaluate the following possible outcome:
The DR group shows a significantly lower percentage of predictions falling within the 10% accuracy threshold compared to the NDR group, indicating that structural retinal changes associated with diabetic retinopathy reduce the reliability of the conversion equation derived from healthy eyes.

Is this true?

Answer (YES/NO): NO